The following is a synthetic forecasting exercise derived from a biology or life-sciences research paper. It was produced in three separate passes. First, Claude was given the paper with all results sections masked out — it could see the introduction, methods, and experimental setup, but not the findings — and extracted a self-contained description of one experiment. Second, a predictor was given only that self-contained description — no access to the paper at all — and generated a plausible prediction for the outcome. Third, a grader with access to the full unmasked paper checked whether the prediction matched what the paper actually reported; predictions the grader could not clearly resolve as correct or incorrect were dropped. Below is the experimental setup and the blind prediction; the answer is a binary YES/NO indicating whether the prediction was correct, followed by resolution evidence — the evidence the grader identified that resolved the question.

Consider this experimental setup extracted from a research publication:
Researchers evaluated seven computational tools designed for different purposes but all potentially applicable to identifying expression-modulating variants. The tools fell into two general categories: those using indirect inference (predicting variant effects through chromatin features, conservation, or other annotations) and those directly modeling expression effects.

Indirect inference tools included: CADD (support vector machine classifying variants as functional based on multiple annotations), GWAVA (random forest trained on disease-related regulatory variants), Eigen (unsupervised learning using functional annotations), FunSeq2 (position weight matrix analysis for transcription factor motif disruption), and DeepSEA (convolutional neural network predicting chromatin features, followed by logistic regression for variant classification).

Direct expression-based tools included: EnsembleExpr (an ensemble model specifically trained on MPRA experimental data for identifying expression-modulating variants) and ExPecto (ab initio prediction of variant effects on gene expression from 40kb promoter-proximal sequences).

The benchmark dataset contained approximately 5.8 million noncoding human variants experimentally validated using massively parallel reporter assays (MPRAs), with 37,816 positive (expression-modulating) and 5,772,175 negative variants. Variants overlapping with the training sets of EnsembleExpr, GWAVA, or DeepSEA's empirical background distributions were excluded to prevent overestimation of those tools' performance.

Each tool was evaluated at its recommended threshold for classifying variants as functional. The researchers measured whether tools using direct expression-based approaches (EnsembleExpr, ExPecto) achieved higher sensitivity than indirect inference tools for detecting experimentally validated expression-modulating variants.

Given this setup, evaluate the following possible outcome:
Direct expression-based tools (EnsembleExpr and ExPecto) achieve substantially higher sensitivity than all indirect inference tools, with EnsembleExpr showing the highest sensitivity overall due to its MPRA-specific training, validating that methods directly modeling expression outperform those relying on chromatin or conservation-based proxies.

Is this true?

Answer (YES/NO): NO